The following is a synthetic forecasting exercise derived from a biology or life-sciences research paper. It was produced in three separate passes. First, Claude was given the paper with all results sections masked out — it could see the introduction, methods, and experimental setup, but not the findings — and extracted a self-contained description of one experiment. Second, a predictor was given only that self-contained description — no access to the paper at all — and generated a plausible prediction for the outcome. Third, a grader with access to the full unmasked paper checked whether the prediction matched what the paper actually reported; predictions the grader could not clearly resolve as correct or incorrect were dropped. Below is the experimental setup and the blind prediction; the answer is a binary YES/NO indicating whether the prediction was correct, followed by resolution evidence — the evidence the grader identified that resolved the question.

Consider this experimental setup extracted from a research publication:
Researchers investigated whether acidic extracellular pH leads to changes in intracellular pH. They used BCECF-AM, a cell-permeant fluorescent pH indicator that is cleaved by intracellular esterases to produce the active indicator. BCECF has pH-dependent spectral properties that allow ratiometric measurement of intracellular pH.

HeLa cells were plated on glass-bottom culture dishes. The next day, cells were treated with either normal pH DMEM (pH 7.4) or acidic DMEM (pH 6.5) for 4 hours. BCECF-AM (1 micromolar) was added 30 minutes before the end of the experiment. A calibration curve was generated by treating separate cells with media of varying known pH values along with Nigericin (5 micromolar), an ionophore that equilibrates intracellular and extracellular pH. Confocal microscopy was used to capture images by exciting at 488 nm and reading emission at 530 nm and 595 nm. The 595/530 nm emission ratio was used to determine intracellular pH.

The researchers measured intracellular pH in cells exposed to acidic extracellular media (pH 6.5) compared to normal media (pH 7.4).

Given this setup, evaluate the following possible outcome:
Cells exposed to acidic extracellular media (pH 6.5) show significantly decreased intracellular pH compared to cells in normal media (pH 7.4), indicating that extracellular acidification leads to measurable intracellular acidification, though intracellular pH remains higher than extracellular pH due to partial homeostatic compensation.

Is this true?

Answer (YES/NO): NO